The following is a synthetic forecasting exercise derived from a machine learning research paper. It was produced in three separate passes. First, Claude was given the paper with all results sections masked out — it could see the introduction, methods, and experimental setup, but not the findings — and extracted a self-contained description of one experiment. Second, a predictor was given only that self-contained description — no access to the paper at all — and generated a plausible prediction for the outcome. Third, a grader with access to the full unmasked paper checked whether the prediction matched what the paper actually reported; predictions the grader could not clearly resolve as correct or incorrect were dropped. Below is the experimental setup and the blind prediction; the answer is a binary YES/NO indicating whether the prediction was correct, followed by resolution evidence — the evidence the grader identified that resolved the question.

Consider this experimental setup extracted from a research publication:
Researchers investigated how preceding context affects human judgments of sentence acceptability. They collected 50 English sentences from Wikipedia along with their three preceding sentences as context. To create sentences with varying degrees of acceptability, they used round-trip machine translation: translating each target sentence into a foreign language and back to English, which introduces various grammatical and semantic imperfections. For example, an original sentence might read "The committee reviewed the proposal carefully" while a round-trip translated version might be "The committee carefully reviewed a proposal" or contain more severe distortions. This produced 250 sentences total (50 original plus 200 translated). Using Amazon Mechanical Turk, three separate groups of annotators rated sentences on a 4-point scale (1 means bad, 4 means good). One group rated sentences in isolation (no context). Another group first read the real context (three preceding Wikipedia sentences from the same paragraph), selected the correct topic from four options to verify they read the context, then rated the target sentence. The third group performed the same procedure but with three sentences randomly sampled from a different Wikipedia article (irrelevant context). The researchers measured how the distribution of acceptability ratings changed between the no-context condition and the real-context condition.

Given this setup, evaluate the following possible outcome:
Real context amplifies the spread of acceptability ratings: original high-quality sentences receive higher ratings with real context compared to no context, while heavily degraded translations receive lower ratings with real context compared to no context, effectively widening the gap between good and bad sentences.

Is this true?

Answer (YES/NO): NO